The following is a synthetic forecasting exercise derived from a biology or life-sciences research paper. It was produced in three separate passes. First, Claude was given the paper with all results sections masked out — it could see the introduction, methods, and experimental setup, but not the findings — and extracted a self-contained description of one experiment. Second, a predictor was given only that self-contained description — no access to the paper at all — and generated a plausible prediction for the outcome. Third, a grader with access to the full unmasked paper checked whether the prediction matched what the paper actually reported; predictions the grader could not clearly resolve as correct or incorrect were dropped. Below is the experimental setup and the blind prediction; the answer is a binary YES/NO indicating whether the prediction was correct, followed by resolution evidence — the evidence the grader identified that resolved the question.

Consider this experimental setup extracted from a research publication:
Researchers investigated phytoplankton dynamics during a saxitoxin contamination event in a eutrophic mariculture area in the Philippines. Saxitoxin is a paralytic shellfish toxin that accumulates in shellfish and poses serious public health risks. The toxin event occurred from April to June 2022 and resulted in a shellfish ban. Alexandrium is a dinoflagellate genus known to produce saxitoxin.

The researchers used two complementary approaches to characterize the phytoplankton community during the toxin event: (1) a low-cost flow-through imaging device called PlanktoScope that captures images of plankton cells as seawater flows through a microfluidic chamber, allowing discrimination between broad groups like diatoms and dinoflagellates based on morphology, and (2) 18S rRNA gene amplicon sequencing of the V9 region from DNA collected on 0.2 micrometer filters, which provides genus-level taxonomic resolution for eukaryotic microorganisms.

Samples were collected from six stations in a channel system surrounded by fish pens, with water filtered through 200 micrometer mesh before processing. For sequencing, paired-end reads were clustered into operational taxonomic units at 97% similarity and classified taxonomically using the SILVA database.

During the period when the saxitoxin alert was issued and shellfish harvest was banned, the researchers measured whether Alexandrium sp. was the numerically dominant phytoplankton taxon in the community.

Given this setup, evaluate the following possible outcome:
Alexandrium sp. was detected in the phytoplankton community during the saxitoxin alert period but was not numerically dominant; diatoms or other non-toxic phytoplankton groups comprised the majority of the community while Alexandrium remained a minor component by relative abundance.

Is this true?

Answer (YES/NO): YES